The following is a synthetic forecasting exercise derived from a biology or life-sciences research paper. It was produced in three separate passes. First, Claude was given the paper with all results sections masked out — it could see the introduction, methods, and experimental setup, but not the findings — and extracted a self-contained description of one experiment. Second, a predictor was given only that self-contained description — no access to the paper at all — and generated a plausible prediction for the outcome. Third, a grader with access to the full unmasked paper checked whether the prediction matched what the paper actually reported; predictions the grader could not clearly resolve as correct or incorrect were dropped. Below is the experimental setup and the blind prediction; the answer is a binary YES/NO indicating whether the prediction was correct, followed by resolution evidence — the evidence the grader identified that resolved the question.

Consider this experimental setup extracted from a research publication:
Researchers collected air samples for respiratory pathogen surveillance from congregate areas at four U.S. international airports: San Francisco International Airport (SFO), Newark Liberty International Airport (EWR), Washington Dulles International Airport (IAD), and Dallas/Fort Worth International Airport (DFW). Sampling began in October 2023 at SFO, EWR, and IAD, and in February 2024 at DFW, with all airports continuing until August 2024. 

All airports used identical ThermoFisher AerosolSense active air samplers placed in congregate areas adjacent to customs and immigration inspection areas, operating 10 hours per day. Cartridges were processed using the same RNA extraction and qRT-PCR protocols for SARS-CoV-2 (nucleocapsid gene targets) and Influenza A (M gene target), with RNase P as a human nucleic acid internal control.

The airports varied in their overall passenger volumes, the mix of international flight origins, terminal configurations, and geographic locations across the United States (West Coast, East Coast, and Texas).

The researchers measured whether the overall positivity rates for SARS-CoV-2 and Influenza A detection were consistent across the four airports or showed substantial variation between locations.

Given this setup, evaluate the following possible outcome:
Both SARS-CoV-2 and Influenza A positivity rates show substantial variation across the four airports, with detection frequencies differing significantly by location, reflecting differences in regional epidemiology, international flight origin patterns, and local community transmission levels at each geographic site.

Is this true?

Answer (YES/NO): NO